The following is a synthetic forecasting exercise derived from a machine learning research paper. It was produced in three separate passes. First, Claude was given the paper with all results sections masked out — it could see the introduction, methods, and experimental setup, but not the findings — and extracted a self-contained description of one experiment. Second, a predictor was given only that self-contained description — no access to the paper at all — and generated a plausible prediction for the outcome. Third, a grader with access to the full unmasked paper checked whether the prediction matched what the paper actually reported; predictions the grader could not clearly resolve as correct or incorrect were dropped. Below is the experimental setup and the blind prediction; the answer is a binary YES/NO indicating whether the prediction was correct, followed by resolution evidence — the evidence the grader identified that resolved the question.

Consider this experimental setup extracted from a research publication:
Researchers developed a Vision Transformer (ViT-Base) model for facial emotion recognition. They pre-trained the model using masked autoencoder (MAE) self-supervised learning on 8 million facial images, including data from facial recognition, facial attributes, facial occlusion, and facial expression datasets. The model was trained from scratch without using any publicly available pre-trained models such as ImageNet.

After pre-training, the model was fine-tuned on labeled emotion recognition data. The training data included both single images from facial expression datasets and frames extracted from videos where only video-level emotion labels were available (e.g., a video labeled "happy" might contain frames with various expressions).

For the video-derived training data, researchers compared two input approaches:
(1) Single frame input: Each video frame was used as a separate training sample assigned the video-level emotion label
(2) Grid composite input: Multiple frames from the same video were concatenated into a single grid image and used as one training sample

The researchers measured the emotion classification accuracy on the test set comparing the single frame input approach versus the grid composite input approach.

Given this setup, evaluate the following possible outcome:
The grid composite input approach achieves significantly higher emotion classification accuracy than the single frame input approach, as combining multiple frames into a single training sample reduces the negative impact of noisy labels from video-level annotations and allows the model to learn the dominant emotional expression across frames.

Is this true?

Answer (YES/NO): YES